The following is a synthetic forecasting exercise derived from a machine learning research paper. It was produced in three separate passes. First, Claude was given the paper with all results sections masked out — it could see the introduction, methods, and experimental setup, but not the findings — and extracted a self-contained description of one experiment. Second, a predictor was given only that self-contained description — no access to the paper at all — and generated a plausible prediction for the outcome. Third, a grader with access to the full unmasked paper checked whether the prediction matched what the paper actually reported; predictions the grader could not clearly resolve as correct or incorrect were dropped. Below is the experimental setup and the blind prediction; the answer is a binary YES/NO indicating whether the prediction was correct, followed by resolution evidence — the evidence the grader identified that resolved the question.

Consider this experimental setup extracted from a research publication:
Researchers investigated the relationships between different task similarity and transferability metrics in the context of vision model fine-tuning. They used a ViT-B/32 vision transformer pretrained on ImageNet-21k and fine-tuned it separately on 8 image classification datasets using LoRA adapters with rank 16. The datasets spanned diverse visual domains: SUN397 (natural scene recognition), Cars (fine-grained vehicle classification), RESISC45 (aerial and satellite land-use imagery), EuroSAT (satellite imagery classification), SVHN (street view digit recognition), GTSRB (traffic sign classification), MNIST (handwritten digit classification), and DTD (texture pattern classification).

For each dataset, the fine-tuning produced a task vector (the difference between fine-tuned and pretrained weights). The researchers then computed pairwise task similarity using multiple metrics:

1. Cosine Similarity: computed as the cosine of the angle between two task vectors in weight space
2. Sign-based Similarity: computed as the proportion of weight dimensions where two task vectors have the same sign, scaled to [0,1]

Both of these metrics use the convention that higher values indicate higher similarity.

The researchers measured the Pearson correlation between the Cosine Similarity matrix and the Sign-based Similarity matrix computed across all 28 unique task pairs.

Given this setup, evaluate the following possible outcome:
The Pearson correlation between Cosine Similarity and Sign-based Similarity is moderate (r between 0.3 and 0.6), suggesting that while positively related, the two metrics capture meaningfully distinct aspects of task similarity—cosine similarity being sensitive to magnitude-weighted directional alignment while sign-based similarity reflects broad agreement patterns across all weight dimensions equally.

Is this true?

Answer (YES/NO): NO